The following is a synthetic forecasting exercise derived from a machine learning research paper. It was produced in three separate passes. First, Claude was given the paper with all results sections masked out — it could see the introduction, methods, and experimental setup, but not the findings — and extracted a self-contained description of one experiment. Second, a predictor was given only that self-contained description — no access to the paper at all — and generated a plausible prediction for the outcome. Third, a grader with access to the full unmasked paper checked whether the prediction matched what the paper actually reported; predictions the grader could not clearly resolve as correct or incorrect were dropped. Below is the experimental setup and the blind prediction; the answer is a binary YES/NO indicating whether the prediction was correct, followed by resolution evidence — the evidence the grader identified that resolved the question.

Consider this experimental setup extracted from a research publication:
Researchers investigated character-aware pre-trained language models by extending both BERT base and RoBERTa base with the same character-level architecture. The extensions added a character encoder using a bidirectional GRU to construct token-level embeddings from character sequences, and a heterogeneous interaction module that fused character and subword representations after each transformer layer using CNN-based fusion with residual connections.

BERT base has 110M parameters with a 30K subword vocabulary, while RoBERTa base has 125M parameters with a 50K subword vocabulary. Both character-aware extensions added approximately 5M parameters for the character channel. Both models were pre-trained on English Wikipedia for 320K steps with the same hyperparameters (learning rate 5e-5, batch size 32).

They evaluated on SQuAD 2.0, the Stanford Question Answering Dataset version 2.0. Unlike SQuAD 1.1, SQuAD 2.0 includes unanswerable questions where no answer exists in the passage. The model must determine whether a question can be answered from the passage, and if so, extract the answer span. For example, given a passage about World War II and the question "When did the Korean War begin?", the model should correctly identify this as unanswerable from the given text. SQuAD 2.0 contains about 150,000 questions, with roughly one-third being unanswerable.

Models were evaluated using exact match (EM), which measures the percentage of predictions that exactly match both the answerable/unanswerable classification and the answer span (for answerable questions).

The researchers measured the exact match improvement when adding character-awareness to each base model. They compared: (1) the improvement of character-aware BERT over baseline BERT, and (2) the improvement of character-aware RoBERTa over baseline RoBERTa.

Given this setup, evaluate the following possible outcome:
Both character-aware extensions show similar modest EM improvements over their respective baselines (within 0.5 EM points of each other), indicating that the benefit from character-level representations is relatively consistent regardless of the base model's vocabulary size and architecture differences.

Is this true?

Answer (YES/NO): NO